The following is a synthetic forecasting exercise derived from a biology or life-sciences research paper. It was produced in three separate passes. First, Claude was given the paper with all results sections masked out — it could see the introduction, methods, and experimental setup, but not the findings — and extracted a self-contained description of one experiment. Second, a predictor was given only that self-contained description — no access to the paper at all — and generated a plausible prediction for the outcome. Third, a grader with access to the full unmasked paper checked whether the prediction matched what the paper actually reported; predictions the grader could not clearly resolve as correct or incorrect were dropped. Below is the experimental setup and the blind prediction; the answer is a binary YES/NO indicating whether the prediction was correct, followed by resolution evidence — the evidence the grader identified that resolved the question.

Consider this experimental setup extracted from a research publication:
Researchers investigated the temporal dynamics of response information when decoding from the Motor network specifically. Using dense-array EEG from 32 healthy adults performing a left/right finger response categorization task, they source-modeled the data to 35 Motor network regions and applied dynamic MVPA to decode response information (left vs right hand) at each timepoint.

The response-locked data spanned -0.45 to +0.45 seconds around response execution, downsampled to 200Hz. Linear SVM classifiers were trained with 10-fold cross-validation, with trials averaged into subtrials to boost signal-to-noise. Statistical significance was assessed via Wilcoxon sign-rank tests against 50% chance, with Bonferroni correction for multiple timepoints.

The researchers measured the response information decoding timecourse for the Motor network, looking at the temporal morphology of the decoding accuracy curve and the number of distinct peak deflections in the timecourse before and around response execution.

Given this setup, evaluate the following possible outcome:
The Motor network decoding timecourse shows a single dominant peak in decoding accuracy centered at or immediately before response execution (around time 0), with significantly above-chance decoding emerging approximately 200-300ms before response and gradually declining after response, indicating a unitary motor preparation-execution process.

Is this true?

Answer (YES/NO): NO